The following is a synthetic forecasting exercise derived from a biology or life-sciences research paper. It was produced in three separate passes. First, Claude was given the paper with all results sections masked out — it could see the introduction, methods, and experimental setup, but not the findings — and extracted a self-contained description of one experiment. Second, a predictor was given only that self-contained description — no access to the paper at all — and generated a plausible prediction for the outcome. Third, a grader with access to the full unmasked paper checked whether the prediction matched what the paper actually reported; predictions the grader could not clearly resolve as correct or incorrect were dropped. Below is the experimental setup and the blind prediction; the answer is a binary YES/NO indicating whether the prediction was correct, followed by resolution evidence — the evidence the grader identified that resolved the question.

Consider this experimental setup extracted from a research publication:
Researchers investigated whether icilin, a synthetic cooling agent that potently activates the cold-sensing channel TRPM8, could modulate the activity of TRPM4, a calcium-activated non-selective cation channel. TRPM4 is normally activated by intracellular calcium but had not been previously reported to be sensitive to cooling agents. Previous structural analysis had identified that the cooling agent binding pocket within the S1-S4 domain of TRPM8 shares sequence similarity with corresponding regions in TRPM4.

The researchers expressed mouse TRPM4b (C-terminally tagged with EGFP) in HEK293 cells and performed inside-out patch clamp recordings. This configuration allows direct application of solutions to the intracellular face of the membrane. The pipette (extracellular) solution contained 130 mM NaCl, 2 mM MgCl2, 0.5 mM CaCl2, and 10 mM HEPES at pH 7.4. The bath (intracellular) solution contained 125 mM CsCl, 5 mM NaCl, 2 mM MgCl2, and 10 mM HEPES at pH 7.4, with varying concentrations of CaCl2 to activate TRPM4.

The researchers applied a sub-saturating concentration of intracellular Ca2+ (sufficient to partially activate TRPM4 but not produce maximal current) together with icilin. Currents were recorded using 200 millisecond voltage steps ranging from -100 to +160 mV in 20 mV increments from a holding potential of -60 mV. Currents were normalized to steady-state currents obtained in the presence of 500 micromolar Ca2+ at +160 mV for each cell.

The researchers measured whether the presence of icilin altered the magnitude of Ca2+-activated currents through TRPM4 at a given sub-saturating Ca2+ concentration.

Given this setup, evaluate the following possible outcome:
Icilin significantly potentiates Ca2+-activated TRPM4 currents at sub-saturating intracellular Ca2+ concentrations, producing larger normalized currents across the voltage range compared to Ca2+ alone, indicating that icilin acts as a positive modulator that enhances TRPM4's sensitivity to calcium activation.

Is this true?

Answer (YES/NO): YES